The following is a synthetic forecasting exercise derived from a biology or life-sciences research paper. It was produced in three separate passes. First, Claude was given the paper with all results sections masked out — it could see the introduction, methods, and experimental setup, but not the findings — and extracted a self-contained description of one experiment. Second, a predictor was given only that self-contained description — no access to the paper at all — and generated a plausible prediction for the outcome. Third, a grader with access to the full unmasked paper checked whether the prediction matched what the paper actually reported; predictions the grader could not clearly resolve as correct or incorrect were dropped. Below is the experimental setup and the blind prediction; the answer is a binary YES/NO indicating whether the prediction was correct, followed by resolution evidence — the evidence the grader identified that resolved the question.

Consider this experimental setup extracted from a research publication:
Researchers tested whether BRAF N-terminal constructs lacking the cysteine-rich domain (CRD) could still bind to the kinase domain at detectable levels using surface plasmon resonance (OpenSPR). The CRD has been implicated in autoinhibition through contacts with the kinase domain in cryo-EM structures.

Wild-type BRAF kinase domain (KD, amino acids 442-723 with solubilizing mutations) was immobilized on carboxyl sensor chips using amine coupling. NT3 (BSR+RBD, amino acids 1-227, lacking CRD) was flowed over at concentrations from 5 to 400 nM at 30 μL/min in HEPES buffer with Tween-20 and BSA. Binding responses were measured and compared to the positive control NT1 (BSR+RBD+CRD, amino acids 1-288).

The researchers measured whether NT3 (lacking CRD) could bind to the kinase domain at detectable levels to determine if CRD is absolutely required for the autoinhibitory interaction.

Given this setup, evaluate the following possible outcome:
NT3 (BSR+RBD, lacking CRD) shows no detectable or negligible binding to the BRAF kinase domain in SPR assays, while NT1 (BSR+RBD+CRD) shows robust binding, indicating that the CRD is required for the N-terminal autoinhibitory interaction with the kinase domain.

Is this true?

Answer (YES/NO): YES